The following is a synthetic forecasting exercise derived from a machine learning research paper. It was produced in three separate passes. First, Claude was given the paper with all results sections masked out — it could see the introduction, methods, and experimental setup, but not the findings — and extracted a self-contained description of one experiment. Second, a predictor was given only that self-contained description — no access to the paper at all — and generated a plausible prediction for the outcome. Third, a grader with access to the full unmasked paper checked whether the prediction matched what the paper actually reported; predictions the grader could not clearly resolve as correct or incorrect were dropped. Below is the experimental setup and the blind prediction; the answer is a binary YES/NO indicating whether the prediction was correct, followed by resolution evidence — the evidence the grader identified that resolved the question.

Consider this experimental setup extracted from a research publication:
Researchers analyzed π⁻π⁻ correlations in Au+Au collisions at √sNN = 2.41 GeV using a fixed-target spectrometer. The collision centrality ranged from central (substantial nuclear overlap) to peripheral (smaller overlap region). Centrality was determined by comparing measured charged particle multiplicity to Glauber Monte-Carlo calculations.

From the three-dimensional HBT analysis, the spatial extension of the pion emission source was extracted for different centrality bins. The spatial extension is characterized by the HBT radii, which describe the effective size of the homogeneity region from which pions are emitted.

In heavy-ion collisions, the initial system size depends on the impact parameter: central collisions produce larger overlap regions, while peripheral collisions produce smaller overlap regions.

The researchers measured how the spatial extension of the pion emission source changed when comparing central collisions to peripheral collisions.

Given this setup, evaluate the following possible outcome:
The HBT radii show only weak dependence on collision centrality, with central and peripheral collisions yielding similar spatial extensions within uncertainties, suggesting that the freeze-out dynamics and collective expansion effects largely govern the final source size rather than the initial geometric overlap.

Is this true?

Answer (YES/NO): NO